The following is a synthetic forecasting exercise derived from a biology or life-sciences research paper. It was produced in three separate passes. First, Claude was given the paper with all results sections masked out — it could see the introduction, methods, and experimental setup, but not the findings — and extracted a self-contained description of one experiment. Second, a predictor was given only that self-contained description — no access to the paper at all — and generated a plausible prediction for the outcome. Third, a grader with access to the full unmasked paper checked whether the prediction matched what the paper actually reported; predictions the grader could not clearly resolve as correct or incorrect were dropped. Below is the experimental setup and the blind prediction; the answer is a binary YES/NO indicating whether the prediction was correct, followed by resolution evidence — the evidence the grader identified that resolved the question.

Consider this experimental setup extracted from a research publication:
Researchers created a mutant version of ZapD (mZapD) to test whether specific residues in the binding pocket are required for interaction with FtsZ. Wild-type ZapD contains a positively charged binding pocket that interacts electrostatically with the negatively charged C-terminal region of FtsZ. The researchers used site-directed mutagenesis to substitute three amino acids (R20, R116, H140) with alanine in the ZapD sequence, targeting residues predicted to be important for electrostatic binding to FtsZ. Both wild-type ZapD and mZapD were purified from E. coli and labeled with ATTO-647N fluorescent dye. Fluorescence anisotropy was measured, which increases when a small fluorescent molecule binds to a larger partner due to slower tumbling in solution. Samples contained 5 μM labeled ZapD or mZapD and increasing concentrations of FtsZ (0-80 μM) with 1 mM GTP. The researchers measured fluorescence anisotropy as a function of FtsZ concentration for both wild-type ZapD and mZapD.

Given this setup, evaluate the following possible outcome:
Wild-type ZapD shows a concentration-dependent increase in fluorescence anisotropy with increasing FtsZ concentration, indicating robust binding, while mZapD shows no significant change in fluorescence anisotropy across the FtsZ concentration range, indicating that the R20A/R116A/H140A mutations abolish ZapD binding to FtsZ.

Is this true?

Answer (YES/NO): NO